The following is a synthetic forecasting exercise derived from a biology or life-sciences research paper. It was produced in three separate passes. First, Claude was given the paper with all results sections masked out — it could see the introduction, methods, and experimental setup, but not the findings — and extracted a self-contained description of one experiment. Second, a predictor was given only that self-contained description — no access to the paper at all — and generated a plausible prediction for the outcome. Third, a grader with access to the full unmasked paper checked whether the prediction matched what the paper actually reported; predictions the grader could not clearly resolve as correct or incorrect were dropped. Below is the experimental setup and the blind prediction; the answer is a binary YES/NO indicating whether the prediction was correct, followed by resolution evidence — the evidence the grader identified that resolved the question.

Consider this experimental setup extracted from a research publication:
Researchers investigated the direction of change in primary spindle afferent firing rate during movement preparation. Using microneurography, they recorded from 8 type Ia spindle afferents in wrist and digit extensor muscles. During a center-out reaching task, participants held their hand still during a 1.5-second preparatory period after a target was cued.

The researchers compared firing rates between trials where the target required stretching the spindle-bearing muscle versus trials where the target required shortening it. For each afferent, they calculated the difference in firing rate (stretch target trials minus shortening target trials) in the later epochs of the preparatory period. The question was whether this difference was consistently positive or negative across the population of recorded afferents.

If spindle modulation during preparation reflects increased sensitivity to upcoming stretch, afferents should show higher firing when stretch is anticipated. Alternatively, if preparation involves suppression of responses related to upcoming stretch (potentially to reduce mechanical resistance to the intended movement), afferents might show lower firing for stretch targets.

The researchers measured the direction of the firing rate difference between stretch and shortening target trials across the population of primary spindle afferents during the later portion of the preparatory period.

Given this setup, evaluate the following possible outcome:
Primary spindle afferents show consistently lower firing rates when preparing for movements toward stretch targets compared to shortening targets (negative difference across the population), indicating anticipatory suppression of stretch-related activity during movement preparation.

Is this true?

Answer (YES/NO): YES